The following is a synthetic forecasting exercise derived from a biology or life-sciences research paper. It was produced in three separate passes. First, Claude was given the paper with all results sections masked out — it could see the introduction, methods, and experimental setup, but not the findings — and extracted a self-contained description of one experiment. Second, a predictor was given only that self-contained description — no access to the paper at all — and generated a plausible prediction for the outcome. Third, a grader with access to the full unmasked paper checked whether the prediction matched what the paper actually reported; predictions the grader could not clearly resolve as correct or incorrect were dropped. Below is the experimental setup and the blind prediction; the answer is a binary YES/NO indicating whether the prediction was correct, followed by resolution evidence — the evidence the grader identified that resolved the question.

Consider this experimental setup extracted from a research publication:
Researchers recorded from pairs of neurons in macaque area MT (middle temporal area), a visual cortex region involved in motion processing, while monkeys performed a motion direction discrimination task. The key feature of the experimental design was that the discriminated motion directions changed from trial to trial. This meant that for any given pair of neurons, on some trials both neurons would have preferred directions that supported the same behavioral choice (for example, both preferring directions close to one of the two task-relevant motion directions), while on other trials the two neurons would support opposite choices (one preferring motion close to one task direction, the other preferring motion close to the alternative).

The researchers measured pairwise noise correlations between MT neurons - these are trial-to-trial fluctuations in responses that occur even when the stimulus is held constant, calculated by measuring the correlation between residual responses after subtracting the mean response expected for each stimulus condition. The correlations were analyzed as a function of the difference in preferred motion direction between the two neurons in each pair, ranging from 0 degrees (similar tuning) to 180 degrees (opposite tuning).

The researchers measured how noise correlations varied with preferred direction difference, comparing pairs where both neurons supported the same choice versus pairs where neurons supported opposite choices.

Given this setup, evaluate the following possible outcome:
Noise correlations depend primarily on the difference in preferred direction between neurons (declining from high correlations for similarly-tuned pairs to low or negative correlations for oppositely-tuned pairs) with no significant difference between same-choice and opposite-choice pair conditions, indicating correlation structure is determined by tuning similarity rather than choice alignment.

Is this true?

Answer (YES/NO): NO